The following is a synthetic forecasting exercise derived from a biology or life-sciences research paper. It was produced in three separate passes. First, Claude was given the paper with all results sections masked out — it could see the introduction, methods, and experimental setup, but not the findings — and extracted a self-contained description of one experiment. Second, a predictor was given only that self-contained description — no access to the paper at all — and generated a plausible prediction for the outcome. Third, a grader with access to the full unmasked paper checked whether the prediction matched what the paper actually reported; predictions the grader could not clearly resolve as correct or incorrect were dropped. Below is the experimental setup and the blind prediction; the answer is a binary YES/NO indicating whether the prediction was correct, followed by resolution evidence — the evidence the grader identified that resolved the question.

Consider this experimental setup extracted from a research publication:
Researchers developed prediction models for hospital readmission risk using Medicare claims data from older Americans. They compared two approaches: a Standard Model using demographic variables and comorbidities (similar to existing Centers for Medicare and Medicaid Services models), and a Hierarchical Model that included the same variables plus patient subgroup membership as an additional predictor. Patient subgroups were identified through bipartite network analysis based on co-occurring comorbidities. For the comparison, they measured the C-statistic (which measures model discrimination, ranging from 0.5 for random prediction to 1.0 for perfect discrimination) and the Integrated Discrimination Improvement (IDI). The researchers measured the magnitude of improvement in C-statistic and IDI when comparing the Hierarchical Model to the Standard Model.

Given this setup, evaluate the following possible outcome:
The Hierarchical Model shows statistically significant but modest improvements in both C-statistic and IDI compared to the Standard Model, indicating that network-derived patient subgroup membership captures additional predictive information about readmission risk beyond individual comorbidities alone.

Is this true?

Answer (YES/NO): NO